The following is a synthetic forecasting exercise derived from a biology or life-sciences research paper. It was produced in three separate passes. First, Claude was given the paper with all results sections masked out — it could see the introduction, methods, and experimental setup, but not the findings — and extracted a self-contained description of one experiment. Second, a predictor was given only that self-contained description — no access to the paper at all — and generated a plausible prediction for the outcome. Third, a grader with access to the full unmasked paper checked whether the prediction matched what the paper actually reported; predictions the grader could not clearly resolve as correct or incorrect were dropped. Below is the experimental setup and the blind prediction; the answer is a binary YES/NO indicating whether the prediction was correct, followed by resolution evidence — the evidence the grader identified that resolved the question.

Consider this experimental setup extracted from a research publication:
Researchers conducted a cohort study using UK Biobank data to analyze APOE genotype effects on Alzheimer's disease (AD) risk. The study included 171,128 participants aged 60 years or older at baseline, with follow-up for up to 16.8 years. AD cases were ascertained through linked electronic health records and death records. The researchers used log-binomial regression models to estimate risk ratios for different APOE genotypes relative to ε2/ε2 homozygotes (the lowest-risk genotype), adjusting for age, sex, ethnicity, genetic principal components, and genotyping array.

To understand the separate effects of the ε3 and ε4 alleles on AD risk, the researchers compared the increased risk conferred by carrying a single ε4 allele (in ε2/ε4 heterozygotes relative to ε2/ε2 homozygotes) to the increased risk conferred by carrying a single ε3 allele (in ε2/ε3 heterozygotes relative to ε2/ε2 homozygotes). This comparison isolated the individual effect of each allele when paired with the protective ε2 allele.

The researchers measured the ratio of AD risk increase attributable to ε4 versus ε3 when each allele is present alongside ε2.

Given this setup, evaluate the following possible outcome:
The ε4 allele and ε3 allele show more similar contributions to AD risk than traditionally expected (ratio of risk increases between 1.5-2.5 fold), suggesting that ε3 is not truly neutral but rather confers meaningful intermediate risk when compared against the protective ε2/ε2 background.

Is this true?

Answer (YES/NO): YES